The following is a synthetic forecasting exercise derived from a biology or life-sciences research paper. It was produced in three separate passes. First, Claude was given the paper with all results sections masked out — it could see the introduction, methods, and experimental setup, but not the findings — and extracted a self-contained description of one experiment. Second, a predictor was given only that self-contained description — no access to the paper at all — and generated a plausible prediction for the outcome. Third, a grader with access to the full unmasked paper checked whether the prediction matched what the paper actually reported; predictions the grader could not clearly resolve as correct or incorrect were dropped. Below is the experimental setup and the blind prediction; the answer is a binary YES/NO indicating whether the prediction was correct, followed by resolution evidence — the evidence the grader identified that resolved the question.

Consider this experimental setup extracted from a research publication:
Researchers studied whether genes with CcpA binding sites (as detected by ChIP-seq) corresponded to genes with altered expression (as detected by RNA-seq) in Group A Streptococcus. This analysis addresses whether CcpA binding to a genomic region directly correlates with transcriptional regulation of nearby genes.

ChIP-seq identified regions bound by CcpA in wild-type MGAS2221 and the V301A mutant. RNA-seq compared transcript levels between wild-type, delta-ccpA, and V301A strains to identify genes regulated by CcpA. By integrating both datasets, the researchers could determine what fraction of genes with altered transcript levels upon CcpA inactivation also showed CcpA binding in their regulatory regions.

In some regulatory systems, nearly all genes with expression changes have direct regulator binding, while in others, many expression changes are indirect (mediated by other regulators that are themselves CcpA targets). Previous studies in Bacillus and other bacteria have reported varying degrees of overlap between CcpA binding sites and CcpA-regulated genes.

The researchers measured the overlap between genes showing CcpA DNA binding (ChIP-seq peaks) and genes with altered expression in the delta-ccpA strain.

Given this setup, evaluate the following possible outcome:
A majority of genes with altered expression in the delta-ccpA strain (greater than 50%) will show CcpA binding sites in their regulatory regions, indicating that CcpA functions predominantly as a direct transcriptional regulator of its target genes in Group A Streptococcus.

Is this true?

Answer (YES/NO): NO